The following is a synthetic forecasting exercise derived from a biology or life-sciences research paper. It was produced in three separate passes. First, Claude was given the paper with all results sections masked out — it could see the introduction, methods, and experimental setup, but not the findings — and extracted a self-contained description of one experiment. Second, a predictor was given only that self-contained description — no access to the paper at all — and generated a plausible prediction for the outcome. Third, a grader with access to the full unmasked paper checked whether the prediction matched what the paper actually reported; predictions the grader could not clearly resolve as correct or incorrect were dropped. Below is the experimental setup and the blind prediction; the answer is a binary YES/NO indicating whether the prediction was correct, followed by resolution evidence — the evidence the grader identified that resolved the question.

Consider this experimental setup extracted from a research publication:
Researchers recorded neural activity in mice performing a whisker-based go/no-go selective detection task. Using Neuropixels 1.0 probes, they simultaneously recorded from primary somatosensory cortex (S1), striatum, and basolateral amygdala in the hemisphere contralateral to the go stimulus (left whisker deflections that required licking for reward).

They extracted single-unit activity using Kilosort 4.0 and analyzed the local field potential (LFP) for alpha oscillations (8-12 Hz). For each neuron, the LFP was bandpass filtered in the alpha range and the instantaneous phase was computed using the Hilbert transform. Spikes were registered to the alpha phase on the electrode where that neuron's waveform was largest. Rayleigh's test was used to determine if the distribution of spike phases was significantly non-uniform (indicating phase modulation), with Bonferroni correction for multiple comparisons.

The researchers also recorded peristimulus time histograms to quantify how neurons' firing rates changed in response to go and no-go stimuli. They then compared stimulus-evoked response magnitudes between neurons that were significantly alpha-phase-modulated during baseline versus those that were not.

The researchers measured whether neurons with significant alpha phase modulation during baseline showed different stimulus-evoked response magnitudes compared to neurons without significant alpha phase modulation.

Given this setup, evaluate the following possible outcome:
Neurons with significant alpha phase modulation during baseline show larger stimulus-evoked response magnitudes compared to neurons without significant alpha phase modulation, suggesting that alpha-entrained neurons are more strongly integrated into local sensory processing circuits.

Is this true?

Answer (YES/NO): YES